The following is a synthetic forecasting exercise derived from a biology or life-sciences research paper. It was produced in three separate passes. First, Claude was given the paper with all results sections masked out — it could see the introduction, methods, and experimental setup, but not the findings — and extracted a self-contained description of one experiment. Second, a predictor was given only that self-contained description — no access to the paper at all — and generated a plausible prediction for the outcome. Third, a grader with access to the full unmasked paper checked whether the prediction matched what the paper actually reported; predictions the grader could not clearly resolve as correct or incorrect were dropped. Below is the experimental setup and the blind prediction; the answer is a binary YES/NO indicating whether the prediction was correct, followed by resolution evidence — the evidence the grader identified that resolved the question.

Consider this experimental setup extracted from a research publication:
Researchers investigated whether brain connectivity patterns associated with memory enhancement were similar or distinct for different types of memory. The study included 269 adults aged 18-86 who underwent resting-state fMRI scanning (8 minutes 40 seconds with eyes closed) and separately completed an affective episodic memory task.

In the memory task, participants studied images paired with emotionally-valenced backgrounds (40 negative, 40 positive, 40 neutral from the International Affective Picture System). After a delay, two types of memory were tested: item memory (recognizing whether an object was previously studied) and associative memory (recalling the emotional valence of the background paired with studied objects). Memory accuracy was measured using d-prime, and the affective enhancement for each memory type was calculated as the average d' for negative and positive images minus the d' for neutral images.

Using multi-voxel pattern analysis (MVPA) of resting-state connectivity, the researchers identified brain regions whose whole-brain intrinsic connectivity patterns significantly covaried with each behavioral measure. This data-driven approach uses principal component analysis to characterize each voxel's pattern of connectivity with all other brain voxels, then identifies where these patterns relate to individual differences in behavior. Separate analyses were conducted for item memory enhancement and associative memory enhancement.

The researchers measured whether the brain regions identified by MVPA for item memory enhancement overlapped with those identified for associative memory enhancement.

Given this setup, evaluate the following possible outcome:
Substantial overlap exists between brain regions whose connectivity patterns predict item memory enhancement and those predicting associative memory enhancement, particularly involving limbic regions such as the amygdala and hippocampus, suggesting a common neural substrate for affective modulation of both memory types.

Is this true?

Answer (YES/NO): NO